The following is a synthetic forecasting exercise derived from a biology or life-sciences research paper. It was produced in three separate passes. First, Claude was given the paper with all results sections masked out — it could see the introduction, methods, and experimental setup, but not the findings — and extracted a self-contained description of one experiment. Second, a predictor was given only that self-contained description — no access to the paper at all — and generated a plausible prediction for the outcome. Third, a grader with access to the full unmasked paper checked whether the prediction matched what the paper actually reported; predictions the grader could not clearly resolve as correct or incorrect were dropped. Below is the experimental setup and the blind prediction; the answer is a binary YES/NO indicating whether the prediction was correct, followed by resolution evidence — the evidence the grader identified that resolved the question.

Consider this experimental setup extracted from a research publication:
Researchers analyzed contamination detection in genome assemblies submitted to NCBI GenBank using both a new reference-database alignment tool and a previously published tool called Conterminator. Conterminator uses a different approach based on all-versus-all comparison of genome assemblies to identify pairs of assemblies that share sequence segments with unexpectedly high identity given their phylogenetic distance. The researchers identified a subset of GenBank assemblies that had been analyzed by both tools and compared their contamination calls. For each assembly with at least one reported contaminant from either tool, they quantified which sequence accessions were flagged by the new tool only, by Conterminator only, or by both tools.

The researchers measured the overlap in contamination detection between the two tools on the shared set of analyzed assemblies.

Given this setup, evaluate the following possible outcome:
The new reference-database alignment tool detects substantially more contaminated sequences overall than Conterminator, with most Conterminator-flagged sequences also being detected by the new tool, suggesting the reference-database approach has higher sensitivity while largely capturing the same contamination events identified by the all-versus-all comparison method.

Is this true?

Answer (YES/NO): YES